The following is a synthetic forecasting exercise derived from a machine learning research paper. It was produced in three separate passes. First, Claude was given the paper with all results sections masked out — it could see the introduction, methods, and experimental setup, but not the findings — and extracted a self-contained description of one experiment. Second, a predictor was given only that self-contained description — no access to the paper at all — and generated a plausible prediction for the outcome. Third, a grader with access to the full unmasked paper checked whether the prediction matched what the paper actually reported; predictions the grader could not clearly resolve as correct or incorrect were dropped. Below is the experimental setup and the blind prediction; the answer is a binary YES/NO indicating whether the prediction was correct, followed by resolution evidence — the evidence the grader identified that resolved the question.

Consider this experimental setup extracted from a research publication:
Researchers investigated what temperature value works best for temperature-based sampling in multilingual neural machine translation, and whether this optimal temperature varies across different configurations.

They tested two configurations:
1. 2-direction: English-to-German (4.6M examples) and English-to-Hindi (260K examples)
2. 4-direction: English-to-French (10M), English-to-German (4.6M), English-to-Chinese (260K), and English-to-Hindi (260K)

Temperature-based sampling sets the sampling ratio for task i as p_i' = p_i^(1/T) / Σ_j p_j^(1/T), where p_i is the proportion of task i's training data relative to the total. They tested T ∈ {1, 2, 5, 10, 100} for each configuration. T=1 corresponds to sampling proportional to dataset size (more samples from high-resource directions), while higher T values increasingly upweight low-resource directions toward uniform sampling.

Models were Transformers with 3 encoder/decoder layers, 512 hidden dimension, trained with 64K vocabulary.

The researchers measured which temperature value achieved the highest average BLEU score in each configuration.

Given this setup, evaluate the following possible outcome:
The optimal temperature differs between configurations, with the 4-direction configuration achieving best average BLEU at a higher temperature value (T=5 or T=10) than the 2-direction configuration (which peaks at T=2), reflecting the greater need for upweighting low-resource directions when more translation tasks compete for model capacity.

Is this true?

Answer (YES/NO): NO